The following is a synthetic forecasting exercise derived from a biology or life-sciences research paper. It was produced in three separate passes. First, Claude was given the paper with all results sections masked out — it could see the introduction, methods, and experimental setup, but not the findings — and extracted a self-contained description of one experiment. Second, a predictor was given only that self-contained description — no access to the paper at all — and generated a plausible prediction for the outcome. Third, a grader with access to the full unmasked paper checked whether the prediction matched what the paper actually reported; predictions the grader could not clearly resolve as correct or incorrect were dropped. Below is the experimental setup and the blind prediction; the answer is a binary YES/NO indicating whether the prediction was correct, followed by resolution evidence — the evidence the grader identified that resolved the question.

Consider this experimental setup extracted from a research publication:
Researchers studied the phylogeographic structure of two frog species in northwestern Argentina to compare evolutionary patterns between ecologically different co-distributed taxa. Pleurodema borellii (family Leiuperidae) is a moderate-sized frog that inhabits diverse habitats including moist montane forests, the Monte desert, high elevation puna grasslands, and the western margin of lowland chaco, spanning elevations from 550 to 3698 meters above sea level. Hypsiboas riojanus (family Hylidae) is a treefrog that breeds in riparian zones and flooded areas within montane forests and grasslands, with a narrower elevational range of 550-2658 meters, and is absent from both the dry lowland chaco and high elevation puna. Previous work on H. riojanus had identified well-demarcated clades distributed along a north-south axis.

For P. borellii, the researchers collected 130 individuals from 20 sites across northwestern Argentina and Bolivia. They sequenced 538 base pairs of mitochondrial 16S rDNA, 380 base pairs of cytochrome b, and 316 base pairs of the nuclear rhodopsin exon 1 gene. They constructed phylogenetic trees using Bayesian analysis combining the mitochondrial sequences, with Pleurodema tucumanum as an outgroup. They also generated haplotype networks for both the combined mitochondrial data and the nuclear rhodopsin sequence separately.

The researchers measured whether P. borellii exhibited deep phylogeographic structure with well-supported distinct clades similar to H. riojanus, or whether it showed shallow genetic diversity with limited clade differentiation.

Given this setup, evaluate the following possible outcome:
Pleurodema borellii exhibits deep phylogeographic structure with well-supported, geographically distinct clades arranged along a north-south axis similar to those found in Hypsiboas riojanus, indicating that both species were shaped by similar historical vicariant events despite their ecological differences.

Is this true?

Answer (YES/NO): YES